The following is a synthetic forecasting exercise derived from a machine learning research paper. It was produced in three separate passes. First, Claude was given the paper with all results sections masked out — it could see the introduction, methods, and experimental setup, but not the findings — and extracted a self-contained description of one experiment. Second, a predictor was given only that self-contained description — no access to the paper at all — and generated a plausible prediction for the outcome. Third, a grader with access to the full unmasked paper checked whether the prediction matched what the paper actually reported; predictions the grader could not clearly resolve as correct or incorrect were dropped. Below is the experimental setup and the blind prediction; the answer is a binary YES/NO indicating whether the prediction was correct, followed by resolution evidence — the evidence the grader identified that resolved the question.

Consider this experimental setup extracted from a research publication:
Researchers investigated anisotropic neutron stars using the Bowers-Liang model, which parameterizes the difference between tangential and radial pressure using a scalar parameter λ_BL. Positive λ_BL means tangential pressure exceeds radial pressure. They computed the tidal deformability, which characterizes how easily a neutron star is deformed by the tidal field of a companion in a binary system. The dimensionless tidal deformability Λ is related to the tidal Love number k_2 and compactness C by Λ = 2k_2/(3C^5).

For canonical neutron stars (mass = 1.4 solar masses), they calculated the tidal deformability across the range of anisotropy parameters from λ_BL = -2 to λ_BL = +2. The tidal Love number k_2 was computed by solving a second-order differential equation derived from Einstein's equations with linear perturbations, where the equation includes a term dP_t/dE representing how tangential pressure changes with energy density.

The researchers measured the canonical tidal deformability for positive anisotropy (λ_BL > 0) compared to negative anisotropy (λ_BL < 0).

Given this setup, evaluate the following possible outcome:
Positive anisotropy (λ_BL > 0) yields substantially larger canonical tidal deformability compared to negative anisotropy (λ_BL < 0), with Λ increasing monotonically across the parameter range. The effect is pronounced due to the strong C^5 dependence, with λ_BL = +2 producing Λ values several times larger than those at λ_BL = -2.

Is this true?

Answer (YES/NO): NO